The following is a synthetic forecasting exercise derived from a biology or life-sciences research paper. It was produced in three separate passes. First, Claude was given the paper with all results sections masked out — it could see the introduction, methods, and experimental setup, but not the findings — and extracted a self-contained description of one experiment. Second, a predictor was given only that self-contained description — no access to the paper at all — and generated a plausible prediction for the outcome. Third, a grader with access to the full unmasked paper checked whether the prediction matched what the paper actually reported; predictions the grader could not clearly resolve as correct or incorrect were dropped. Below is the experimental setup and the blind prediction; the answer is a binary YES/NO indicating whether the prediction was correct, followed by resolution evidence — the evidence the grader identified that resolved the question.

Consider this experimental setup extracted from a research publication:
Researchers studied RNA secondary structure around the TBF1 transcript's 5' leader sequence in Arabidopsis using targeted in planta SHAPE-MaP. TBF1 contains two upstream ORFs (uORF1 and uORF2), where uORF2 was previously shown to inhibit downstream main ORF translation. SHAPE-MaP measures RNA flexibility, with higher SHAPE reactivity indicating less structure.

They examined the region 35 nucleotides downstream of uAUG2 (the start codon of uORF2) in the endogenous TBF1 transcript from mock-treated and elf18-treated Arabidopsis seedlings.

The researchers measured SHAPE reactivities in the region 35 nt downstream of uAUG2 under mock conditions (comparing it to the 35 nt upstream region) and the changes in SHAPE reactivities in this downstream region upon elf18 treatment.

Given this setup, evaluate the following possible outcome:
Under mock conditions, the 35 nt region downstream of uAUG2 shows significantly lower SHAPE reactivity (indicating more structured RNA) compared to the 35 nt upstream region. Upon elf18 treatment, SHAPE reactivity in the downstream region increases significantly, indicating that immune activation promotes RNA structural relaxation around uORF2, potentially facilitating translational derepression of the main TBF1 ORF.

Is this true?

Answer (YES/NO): YES